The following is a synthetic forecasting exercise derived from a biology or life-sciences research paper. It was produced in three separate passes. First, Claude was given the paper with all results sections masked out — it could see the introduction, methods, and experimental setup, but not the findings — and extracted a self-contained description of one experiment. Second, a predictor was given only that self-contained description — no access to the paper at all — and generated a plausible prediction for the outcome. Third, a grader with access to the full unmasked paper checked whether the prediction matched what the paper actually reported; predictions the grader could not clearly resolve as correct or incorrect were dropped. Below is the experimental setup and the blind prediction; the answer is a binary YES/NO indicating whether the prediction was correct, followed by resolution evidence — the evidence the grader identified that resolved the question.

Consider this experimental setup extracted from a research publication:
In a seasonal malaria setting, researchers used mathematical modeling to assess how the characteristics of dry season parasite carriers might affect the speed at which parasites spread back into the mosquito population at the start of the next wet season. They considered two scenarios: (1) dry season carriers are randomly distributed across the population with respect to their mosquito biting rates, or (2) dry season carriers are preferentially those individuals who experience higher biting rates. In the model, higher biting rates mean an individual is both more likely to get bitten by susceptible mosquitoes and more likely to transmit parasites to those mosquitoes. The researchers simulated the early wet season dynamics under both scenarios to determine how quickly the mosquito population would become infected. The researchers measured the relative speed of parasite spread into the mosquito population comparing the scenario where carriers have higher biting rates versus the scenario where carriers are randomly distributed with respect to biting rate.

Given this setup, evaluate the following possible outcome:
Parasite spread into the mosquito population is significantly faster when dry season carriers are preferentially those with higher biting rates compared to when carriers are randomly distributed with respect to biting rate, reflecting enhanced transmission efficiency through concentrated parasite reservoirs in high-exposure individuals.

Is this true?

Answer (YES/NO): YES